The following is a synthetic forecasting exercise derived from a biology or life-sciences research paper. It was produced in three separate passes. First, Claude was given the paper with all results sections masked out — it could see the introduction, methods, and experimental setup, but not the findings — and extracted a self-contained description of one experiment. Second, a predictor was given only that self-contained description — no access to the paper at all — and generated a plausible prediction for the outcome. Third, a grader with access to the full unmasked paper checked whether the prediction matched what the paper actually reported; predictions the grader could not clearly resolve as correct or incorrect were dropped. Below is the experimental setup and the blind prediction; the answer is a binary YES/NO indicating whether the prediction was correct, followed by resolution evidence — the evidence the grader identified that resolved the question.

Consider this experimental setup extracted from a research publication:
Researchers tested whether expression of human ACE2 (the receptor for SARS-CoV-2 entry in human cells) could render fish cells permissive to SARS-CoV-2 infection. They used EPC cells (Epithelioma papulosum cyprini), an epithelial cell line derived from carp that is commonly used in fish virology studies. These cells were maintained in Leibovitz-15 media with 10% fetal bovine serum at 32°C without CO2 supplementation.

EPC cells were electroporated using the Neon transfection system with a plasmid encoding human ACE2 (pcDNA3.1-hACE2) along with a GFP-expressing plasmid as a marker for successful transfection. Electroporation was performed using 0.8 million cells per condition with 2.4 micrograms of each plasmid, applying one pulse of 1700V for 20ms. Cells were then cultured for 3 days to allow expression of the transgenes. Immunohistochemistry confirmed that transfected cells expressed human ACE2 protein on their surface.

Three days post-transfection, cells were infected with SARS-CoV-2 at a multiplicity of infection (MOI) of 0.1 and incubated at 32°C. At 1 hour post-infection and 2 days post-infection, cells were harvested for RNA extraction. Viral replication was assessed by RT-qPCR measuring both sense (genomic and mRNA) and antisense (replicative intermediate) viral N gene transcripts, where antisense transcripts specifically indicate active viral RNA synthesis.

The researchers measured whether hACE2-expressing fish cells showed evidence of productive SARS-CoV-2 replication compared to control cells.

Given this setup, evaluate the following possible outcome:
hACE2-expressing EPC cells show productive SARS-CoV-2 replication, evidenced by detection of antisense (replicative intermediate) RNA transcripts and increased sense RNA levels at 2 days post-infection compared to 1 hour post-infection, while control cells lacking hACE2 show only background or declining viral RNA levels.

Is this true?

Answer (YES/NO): NO